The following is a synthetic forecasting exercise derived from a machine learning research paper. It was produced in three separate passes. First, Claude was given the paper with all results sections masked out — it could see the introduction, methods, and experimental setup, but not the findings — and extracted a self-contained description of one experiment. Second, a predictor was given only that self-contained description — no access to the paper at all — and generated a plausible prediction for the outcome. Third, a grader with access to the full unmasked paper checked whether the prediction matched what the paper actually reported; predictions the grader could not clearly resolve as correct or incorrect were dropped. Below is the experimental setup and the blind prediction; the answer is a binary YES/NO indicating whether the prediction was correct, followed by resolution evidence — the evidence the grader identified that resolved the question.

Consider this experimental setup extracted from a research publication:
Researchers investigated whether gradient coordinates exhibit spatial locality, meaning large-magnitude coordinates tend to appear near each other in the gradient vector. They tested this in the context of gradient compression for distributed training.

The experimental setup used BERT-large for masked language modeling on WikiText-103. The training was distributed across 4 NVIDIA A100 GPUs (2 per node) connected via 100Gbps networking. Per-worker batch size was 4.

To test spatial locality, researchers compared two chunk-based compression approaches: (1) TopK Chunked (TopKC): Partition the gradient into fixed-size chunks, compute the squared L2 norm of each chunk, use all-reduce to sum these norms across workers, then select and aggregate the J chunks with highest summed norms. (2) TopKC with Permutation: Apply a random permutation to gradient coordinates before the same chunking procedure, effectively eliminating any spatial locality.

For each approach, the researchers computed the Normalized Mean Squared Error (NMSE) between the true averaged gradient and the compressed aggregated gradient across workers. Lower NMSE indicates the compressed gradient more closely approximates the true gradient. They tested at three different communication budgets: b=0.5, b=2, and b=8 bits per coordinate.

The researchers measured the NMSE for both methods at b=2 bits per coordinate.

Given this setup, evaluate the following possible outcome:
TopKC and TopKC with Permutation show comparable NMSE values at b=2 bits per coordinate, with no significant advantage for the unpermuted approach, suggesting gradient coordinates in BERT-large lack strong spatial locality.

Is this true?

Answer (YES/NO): NO